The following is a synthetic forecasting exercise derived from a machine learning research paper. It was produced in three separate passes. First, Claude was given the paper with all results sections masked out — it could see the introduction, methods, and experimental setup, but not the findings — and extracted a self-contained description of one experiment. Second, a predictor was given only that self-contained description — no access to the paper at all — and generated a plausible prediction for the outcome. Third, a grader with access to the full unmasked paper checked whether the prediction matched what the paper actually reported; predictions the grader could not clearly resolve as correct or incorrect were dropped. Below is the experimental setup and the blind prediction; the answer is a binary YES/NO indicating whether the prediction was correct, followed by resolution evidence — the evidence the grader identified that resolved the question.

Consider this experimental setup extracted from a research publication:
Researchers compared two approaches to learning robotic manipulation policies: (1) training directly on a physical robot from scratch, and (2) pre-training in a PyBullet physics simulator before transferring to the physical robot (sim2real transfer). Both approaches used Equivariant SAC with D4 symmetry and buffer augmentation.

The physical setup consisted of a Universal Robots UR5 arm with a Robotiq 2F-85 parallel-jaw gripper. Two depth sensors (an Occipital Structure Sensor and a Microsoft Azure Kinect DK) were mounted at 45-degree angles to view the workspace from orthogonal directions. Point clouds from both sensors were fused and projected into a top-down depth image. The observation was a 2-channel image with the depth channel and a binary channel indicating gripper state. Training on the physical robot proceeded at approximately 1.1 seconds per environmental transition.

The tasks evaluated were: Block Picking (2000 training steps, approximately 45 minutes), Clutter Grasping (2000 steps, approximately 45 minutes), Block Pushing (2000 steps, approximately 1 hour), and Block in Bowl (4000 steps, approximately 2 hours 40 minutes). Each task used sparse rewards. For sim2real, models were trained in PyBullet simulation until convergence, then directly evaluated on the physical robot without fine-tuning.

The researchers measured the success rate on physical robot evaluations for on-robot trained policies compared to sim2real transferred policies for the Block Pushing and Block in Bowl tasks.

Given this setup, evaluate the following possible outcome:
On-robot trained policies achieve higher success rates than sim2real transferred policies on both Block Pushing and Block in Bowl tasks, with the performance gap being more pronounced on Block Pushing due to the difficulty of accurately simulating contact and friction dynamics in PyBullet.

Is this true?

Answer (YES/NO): YES